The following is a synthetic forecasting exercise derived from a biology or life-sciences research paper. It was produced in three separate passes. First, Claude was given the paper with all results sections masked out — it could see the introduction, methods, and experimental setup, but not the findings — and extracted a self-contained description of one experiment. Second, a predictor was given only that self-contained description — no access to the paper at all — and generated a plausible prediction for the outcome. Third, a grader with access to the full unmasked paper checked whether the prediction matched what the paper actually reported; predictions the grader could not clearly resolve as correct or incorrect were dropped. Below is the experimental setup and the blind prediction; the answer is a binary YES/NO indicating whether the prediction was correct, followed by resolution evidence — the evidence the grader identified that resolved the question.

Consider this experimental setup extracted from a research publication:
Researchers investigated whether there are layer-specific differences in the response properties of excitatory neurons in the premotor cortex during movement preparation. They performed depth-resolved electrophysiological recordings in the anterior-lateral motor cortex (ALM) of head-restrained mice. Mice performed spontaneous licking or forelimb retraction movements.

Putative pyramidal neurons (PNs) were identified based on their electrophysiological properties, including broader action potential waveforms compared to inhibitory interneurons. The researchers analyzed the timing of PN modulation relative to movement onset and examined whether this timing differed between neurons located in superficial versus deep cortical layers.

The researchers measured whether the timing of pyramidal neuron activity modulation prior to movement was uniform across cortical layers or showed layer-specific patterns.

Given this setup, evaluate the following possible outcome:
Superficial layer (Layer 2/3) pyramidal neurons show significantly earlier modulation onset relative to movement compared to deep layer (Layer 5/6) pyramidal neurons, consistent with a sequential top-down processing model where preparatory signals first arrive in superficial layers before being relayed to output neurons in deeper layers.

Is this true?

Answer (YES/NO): NO